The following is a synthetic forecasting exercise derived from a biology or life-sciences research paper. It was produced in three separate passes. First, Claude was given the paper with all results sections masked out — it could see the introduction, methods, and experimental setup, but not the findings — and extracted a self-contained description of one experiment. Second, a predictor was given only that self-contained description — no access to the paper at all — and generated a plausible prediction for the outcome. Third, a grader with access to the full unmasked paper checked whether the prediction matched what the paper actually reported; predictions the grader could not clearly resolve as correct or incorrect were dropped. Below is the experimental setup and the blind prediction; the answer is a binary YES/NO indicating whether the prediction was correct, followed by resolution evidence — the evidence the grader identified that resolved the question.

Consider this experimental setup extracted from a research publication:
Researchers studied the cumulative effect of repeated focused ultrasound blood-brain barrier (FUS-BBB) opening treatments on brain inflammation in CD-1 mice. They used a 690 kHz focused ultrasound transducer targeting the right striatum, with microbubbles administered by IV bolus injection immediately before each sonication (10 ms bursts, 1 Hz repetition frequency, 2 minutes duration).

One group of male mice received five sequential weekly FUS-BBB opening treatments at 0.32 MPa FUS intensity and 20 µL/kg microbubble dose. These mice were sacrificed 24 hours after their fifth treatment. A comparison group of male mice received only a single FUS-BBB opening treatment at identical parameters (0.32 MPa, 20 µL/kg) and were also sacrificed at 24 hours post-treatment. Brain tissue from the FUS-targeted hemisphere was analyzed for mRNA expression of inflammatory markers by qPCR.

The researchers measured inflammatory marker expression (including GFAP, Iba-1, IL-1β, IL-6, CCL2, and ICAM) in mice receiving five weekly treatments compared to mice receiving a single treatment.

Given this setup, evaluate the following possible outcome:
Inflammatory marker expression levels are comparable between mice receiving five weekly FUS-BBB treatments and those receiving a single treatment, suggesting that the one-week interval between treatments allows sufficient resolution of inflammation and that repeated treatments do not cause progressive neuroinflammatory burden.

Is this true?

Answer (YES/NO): YES